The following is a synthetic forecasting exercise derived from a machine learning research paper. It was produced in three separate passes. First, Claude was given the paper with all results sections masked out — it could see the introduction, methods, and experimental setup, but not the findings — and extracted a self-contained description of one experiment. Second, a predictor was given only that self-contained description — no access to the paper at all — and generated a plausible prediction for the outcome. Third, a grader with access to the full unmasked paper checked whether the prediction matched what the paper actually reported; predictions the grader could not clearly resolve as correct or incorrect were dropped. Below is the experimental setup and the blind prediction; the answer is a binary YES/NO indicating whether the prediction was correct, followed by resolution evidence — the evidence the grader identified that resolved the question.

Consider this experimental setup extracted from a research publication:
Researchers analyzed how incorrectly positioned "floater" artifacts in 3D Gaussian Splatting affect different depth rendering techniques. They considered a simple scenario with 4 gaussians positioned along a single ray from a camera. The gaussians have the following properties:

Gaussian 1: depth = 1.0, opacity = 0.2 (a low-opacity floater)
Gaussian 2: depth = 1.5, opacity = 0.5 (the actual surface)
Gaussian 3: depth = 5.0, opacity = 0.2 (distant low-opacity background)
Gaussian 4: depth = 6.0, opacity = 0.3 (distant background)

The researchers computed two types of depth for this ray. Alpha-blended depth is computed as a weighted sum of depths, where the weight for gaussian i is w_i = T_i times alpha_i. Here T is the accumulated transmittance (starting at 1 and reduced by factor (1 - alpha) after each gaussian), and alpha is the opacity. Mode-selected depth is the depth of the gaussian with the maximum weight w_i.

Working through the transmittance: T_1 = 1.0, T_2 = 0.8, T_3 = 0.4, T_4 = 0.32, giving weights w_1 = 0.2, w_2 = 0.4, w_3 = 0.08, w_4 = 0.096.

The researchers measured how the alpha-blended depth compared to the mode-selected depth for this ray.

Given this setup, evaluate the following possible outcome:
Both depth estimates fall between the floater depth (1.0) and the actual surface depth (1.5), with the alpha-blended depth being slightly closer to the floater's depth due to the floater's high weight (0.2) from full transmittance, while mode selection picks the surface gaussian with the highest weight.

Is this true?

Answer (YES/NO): NO